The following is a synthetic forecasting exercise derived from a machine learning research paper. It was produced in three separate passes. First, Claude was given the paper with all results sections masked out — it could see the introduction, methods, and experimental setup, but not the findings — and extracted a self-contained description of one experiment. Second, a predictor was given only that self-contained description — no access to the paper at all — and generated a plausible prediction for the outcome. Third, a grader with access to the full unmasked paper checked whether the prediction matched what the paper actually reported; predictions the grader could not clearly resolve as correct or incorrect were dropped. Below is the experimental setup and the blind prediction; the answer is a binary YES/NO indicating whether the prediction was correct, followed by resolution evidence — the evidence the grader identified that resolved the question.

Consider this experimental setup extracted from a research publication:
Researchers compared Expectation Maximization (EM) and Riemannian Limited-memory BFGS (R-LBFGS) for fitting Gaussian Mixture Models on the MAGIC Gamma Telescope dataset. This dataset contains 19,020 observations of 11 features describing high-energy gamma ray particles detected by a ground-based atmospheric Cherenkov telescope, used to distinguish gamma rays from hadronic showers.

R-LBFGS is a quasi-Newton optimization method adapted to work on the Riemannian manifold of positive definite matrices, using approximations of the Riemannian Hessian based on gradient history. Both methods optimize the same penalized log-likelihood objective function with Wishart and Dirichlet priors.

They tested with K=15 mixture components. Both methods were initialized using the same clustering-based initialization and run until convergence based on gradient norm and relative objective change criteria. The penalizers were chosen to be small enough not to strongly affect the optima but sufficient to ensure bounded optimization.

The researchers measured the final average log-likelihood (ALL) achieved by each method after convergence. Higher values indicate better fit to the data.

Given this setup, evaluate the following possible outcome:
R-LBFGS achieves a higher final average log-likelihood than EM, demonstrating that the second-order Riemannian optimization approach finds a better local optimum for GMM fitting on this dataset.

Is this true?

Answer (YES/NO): NO